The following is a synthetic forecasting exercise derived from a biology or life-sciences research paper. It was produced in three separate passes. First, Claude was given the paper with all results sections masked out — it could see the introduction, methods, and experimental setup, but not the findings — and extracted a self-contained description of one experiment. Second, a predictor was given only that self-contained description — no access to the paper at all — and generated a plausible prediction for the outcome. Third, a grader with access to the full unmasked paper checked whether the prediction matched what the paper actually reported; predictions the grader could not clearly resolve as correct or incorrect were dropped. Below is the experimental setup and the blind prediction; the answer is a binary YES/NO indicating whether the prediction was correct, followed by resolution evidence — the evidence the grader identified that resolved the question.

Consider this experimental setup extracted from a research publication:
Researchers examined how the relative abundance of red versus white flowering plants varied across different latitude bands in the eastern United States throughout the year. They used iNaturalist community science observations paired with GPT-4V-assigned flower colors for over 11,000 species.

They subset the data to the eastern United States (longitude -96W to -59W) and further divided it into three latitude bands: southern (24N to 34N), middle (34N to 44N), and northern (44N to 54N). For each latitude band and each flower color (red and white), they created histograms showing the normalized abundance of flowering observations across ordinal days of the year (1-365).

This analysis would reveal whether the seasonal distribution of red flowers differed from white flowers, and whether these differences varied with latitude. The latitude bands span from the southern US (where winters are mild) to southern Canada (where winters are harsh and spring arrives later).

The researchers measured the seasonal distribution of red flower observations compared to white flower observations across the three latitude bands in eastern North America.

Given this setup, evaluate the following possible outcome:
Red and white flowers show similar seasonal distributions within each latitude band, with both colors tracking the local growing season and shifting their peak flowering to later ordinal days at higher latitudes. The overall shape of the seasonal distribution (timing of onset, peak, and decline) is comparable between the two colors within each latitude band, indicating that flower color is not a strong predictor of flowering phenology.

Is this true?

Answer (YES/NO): NO